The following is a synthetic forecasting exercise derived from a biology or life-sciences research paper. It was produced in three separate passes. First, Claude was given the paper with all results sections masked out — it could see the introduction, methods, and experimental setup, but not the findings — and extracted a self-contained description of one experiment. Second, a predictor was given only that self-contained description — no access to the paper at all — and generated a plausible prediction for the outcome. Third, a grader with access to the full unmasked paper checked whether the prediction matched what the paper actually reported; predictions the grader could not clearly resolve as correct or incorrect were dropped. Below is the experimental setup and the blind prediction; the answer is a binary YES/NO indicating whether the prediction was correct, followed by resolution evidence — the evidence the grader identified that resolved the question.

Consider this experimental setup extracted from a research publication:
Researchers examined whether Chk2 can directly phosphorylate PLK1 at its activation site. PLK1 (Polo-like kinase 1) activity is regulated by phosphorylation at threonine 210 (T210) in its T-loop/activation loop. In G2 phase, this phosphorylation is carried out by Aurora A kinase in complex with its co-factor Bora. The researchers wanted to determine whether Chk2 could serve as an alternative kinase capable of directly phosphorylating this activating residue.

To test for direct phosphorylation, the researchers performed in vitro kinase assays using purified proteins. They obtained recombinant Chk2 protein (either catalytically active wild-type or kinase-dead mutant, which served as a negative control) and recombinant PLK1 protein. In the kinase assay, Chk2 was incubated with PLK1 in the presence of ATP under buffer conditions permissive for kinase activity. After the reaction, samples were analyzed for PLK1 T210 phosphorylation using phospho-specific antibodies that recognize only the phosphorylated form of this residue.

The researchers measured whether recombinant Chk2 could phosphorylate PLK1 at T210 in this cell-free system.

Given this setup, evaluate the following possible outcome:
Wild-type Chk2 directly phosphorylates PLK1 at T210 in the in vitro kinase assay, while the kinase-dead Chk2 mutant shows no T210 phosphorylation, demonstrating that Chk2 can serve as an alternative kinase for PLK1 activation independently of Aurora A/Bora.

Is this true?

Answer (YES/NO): YES